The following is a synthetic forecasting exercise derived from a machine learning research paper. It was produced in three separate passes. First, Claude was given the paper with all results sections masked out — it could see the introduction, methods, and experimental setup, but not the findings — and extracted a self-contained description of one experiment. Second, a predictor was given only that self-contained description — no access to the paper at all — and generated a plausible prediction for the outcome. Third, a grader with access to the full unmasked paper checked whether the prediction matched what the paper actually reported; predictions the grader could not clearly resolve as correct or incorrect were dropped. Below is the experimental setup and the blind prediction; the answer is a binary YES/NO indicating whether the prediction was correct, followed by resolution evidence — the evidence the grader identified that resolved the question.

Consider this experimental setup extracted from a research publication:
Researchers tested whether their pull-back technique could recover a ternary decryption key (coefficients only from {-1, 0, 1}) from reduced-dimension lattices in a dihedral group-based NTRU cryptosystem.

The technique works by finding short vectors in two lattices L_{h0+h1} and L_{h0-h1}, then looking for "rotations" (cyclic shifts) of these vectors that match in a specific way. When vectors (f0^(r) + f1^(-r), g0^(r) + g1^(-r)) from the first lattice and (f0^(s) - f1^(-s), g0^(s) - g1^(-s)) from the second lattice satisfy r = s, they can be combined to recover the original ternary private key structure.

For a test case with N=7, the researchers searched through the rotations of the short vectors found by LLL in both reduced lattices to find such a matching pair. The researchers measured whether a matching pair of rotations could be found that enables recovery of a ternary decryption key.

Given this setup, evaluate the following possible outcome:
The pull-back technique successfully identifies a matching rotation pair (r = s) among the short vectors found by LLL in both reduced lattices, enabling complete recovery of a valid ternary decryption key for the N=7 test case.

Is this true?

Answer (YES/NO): YES